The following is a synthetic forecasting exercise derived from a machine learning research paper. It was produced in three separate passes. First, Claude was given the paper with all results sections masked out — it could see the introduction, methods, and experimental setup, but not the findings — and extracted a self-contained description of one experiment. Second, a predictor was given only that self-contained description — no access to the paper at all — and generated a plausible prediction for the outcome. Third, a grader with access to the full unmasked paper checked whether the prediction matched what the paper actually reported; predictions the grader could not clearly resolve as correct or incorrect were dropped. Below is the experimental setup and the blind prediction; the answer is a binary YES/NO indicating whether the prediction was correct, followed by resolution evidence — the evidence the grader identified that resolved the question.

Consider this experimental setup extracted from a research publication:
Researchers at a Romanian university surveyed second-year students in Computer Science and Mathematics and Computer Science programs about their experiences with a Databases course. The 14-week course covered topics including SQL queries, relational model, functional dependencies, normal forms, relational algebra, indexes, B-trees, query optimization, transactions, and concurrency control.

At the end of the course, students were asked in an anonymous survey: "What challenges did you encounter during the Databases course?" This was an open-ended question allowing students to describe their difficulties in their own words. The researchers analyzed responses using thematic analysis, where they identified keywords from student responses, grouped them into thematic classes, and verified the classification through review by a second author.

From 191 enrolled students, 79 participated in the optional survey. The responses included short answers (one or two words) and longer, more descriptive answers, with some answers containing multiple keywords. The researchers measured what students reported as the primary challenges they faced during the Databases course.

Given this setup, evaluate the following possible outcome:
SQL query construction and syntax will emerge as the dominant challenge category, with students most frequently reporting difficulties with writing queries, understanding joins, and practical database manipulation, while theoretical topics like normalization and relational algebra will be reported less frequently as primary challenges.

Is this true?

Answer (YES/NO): NO